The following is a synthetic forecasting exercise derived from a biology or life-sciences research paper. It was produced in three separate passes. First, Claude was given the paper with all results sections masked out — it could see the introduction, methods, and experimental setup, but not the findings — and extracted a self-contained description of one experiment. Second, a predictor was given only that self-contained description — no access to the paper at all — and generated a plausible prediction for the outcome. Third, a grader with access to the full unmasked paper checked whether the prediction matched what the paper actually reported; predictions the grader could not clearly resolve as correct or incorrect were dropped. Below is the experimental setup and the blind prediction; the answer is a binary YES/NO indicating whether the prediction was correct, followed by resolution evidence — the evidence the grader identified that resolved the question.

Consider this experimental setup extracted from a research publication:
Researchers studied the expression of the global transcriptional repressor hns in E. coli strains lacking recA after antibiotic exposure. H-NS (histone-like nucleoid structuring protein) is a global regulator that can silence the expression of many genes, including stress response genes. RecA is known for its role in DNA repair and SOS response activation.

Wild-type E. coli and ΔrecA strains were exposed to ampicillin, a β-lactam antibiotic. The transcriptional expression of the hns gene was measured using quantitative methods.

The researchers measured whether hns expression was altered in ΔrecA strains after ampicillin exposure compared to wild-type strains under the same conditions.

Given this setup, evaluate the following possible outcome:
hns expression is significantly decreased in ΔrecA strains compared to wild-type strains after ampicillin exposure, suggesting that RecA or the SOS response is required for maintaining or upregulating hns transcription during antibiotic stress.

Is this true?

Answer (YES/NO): NO